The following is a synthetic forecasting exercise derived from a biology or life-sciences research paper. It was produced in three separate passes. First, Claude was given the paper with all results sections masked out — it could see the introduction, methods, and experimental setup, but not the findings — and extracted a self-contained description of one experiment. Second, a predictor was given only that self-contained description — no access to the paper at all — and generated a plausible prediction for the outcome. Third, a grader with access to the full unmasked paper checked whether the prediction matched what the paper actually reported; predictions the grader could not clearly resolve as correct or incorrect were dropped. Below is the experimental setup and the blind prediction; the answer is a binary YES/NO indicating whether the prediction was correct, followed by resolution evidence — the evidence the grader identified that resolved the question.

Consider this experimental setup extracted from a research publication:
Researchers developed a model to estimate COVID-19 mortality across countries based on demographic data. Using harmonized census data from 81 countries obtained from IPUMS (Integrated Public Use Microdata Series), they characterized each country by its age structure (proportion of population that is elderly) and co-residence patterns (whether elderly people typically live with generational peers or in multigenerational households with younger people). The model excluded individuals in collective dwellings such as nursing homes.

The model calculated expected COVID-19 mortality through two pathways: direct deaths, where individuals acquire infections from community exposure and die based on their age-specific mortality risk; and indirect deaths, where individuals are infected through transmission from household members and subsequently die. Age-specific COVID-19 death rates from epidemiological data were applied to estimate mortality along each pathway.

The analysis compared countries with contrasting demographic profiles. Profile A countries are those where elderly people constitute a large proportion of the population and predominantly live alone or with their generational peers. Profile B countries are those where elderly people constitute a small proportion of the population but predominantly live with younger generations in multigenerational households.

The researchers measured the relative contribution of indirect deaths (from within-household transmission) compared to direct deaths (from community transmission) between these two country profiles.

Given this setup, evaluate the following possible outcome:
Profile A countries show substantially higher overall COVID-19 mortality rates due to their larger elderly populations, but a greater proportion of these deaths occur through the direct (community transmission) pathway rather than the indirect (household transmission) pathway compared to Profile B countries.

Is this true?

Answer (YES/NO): YES